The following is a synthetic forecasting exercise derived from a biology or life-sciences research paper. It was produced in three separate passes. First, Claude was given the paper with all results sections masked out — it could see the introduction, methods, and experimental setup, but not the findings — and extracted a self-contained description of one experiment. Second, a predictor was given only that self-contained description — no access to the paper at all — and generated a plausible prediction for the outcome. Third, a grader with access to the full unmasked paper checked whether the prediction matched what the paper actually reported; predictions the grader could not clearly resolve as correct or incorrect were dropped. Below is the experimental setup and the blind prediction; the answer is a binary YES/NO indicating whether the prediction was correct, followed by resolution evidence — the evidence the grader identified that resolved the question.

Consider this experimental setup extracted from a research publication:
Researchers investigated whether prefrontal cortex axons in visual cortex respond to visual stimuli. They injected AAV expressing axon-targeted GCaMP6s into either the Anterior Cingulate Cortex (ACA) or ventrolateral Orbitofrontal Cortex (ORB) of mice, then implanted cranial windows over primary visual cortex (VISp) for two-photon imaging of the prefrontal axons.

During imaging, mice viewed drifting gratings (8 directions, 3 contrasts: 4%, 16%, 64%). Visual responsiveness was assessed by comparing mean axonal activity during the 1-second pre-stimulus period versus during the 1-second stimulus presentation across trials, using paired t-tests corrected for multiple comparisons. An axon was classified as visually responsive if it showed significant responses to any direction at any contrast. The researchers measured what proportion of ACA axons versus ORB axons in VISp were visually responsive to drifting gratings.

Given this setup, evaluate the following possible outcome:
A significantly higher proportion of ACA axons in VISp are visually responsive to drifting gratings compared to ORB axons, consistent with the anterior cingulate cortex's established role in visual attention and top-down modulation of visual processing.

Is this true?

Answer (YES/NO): YES